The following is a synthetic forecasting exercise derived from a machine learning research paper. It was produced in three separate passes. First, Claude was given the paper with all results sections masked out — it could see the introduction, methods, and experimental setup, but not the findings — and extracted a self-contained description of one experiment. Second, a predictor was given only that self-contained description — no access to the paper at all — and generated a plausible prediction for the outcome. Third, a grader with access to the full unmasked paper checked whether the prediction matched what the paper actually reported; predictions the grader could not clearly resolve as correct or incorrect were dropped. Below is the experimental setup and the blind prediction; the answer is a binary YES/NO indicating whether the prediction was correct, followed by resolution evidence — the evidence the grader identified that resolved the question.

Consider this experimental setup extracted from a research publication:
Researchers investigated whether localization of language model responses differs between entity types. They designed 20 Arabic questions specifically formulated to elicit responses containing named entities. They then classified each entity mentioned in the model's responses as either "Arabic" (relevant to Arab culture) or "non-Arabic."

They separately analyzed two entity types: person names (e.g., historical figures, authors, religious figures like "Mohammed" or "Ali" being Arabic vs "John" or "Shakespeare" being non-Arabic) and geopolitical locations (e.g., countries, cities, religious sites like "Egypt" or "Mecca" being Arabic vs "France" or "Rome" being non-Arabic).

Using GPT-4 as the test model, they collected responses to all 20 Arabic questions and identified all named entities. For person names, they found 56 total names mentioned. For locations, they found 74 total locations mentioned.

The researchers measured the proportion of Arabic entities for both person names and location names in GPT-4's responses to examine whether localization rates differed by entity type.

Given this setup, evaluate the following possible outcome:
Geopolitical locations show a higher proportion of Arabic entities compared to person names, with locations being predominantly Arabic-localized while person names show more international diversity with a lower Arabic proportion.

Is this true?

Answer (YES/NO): NO